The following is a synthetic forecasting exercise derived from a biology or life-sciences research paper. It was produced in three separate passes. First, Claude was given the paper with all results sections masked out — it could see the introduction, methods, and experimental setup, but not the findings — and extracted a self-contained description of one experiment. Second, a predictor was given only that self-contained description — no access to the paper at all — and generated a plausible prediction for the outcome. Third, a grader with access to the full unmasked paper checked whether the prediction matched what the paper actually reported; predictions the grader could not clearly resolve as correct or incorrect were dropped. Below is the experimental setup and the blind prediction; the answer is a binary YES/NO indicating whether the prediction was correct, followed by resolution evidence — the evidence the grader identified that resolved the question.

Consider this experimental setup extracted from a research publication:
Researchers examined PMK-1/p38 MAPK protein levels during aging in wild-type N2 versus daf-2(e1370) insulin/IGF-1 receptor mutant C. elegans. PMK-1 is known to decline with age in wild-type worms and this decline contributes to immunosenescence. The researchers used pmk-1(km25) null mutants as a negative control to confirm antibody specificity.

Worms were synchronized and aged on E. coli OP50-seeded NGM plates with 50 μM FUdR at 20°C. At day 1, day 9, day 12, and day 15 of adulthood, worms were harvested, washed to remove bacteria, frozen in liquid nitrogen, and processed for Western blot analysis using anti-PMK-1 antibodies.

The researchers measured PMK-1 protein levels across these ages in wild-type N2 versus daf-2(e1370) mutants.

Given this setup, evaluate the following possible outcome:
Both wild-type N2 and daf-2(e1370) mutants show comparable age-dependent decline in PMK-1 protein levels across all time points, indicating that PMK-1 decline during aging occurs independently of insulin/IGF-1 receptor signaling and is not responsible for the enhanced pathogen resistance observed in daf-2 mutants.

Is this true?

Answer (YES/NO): YES